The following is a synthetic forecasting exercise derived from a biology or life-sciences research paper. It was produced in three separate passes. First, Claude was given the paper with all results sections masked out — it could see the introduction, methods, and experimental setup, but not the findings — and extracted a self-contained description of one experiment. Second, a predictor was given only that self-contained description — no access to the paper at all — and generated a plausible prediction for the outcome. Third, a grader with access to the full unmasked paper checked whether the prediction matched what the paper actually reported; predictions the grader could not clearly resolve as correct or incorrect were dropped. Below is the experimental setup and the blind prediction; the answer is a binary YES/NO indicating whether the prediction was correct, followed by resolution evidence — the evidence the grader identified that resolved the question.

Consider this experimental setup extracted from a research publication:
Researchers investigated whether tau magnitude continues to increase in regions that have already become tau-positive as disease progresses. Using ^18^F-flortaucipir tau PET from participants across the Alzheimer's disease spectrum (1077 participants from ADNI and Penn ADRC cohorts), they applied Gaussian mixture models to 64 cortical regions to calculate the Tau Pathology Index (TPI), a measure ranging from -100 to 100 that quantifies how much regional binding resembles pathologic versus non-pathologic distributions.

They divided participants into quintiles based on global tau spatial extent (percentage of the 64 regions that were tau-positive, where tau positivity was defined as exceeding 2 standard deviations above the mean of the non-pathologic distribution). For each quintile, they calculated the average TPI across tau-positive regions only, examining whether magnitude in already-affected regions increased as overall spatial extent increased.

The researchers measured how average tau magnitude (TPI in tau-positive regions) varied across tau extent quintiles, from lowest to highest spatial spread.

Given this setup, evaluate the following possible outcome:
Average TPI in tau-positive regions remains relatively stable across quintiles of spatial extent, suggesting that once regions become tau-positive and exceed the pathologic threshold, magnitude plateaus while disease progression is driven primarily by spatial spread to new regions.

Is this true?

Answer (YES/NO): NO